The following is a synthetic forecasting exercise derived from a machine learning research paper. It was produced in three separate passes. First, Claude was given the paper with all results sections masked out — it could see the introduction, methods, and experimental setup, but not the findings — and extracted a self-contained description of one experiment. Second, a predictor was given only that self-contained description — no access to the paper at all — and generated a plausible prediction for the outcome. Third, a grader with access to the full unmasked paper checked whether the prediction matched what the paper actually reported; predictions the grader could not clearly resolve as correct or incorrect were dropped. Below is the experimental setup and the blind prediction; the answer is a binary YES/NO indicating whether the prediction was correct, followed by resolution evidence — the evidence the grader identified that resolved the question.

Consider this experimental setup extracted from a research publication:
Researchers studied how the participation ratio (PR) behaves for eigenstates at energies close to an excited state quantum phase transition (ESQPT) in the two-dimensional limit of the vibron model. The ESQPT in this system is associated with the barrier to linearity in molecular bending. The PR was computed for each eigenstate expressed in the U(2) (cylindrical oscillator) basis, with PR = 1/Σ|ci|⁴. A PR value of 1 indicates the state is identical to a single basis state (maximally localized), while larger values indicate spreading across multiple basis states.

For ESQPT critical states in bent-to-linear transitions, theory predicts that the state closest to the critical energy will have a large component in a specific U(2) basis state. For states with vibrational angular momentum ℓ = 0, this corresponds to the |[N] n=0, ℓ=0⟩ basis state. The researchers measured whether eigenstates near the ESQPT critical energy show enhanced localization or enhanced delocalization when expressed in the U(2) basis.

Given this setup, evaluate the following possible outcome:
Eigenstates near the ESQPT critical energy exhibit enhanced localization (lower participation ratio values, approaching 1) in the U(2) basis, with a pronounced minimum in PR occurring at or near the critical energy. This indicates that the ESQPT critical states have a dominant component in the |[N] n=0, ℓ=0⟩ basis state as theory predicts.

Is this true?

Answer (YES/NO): YES